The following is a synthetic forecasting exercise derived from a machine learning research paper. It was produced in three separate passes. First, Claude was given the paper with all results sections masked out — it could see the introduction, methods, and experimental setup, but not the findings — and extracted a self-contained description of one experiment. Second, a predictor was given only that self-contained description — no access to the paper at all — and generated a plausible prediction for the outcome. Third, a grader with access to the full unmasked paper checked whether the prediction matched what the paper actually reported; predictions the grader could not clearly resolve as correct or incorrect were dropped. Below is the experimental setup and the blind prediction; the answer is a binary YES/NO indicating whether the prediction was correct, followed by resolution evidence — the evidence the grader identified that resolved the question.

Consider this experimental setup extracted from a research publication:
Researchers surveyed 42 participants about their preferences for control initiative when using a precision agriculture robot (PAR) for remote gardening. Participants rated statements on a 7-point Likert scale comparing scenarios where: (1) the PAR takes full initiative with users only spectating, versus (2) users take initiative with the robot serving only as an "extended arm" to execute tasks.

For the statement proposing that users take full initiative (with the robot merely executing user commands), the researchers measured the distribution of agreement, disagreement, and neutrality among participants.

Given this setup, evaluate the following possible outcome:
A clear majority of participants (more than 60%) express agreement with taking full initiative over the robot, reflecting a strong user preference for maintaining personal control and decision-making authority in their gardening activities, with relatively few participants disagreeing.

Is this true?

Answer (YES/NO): NO